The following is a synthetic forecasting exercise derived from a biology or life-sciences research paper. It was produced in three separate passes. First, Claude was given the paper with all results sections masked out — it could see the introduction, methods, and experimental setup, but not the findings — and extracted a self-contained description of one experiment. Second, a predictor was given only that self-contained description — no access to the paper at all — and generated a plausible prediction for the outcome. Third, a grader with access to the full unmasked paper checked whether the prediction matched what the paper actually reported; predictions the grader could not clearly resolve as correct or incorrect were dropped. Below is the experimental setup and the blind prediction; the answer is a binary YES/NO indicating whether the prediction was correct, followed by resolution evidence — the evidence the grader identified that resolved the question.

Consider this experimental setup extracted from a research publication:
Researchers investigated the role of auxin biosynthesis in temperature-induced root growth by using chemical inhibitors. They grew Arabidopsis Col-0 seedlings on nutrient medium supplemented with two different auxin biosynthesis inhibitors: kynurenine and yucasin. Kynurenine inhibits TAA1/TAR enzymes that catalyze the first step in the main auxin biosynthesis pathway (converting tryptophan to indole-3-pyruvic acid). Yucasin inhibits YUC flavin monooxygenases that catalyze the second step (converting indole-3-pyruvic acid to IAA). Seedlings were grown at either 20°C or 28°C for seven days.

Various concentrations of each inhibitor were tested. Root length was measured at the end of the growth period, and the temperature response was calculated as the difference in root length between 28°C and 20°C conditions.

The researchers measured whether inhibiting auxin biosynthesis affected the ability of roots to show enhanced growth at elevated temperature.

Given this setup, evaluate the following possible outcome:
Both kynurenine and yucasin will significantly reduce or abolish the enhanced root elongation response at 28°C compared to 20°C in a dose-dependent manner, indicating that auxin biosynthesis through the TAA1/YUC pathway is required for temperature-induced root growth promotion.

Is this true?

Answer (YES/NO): YES